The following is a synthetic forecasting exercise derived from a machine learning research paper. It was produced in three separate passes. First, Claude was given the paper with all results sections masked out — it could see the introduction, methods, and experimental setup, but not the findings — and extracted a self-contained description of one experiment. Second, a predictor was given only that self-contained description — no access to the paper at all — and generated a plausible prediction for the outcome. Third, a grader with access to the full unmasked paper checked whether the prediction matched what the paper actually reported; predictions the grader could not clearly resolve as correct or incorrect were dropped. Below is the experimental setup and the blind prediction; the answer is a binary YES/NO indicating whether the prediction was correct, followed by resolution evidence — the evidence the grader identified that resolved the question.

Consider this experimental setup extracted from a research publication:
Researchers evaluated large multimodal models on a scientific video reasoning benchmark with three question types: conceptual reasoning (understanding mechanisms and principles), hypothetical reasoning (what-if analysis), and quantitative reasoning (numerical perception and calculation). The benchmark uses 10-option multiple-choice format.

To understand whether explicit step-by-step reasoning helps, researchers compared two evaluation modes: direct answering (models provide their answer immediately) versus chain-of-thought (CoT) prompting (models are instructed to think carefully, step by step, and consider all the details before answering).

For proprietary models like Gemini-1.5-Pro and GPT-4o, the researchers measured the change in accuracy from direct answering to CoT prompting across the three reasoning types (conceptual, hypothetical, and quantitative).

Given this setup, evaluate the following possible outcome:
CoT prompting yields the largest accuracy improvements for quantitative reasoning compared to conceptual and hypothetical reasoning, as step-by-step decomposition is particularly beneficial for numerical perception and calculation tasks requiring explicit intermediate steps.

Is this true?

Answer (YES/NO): YES